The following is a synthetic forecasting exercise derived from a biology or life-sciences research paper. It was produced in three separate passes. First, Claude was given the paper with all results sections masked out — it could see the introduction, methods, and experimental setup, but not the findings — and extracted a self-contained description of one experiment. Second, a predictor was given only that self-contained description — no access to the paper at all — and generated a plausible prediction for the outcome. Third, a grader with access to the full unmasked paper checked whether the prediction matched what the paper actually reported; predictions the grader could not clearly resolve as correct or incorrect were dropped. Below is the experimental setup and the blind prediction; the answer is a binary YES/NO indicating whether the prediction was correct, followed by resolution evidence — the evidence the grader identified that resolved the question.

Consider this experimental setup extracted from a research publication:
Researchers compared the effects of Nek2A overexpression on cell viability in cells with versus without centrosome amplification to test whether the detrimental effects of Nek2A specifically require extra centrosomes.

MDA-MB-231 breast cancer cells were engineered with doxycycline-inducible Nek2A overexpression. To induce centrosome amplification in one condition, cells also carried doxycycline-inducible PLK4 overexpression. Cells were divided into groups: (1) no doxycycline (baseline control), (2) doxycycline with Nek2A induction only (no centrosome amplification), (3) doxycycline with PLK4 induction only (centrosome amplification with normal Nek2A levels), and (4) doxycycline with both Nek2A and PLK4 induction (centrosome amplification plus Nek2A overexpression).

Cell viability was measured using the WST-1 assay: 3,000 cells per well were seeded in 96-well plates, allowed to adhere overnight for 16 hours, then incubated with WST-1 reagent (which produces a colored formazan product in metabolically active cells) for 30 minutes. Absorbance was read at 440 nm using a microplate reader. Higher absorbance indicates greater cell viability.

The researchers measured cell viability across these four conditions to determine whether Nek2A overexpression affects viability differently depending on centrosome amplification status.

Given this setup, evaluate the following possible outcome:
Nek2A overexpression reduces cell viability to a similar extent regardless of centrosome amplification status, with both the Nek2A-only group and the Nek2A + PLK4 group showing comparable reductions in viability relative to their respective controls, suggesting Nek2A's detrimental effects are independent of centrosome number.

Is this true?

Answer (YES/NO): NO